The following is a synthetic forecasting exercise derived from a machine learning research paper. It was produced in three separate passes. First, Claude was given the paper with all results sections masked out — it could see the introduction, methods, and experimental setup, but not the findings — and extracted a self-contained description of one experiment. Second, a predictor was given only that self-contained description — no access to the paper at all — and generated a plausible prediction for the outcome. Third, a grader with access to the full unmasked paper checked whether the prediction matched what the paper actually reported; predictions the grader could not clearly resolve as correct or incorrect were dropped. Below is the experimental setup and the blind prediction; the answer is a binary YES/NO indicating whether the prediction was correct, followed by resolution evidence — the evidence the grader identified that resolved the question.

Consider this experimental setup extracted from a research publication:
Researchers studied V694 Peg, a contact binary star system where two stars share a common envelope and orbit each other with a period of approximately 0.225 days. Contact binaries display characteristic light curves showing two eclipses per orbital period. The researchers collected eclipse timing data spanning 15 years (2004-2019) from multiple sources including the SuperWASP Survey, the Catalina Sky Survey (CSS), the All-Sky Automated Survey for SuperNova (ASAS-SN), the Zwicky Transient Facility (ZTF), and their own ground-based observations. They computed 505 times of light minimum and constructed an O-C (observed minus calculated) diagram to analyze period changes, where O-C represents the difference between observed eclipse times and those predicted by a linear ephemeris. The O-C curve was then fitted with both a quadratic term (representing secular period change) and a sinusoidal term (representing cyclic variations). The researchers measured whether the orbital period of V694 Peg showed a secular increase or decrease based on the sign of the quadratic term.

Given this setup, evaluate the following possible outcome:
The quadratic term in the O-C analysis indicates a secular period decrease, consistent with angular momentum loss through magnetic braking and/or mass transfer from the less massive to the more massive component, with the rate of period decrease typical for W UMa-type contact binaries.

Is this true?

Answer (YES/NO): NO